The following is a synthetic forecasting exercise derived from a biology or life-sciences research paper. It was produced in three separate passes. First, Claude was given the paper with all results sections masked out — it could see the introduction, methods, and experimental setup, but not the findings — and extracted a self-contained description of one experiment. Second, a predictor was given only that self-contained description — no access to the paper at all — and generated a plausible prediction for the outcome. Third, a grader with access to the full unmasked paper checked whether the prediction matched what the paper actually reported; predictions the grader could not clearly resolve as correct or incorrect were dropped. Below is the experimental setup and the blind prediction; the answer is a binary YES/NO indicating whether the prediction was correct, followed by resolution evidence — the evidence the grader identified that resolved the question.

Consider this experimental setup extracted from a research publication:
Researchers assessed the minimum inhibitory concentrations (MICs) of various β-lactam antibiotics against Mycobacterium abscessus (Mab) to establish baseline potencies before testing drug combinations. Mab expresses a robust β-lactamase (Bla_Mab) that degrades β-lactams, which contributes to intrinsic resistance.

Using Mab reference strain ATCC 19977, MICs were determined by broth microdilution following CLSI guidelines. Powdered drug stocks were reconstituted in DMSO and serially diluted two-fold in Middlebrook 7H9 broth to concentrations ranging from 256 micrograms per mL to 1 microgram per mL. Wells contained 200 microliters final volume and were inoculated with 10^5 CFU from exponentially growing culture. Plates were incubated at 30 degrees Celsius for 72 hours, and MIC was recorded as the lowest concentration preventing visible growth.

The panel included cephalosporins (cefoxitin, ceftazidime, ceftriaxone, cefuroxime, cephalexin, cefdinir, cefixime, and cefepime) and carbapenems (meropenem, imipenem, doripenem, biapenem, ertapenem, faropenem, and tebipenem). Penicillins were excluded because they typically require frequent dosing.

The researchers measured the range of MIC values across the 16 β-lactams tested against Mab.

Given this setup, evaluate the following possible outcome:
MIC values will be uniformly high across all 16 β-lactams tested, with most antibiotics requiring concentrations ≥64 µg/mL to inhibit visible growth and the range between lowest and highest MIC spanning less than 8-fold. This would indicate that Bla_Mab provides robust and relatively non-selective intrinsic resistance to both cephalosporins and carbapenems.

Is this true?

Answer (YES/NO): NO